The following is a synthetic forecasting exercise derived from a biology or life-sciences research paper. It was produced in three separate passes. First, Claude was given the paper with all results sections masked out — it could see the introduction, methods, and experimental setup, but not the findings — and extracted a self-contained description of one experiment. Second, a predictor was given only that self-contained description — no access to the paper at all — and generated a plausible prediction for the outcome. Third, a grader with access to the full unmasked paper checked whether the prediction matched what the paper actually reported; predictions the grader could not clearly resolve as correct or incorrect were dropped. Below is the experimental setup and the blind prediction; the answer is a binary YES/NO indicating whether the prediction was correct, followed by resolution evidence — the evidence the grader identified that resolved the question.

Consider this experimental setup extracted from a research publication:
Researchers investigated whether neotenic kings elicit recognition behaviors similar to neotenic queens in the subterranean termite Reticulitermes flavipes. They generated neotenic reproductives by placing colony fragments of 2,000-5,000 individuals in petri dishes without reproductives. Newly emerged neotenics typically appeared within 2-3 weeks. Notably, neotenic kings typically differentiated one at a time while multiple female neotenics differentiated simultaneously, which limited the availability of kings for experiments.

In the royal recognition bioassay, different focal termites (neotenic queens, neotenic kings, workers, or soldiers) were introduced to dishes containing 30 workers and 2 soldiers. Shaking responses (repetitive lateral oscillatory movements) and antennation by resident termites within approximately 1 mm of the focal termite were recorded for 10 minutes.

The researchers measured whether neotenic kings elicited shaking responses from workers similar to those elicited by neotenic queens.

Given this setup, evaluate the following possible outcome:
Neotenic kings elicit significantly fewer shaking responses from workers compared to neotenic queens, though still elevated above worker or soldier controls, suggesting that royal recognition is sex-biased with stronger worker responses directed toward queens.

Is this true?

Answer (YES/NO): NO